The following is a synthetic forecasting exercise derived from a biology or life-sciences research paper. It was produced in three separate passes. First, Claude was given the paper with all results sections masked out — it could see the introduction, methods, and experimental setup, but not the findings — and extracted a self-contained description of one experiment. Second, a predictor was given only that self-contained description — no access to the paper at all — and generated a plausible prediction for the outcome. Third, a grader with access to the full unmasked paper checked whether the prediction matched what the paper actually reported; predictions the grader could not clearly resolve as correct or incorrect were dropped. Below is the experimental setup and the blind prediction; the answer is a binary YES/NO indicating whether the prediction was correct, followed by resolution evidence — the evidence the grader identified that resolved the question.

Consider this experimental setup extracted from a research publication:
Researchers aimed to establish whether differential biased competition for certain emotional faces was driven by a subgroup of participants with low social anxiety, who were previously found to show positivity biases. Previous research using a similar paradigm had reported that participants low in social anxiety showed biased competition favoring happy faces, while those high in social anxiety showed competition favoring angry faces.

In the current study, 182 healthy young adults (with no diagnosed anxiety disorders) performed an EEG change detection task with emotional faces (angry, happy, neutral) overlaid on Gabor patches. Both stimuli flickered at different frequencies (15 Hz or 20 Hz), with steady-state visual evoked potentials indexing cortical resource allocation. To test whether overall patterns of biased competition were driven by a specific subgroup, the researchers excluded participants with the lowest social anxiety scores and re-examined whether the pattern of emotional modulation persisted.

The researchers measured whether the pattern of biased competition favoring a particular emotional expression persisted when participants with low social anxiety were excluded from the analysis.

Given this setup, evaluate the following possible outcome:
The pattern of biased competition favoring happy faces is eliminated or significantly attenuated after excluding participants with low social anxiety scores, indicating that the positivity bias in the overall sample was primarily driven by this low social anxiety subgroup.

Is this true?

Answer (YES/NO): NO